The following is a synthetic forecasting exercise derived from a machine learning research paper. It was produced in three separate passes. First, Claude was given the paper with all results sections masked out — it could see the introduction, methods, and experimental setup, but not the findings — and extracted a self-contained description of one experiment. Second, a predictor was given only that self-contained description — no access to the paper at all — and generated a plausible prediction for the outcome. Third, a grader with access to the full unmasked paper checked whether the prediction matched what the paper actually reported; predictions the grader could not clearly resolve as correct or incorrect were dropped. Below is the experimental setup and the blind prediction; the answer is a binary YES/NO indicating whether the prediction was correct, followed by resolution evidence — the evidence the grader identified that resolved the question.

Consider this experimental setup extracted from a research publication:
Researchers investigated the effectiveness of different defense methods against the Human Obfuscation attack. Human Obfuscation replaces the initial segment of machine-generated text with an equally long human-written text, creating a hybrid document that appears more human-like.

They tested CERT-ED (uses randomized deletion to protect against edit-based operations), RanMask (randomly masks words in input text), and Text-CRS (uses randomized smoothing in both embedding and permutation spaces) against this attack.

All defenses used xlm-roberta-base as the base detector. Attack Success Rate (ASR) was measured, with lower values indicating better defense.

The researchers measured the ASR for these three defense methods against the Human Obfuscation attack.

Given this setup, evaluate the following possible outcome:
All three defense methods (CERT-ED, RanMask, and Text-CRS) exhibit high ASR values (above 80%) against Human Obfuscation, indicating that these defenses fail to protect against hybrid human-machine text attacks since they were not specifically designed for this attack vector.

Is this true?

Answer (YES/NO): NO